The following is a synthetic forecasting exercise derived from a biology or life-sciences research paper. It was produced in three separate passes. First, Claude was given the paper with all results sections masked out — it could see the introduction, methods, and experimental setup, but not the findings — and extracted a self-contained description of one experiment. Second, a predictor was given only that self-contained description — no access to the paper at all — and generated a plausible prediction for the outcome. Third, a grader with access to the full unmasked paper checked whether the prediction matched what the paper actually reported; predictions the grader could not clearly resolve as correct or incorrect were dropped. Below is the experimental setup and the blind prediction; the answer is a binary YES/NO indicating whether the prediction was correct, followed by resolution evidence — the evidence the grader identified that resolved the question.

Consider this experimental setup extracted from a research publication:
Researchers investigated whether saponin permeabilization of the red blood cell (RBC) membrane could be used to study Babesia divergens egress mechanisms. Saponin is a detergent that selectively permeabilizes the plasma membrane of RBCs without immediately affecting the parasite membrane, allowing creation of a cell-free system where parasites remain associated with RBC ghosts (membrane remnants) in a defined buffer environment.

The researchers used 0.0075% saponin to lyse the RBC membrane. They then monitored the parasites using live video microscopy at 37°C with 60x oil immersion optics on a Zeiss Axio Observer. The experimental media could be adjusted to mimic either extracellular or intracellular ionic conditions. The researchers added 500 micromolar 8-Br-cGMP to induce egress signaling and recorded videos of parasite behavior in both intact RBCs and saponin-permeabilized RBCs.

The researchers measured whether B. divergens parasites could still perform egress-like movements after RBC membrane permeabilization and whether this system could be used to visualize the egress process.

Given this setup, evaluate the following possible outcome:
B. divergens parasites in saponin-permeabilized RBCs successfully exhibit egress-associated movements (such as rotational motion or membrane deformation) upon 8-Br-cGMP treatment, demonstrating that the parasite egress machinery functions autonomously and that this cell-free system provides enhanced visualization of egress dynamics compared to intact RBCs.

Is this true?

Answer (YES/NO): NO